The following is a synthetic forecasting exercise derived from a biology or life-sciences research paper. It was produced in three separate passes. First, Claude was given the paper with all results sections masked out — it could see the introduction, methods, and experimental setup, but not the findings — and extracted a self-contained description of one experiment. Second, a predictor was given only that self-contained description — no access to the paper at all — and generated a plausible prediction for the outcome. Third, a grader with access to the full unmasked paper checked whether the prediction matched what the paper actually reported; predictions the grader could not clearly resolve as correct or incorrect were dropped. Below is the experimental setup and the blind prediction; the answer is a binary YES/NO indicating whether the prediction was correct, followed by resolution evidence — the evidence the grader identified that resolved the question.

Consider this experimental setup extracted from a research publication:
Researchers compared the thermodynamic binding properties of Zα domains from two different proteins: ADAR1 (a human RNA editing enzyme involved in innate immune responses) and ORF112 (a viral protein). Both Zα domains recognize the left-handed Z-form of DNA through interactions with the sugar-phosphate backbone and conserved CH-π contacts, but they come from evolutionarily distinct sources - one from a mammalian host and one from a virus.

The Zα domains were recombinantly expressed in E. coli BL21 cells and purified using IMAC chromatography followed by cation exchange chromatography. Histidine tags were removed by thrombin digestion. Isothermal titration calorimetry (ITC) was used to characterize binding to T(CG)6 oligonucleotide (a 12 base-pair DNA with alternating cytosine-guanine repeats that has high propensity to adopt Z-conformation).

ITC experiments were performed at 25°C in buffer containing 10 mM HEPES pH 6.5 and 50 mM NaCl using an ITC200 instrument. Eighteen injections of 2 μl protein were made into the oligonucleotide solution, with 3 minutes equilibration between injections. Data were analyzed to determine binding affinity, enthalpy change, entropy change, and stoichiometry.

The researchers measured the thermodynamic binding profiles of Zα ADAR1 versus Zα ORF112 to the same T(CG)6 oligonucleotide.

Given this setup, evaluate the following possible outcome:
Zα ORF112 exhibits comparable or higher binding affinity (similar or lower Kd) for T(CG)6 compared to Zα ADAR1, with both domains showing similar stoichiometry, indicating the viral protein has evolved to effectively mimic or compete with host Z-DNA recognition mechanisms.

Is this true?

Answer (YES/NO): YES